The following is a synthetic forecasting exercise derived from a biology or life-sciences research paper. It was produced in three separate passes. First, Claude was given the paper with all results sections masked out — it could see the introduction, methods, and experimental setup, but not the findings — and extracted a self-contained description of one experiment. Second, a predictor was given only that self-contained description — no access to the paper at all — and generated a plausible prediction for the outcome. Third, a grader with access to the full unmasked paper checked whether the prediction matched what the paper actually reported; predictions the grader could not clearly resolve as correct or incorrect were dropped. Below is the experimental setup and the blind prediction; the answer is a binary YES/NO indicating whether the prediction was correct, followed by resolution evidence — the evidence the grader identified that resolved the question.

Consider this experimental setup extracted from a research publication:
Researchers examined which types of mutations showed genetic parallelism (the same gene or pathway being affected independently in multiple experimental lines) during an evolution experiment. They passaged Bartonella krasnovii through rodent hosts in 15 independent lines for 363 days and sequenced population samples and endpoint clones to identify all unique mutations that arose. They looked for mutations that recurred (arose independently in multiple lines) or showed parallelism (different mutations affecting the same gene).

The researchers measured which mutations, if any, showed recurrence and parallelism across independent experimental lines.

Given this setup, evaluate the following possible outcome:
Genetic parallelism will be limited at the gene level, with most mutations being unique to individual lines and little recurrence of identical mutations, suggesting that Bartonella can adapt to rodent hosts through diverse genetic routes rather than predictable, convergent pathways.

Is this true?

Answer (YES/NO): NO